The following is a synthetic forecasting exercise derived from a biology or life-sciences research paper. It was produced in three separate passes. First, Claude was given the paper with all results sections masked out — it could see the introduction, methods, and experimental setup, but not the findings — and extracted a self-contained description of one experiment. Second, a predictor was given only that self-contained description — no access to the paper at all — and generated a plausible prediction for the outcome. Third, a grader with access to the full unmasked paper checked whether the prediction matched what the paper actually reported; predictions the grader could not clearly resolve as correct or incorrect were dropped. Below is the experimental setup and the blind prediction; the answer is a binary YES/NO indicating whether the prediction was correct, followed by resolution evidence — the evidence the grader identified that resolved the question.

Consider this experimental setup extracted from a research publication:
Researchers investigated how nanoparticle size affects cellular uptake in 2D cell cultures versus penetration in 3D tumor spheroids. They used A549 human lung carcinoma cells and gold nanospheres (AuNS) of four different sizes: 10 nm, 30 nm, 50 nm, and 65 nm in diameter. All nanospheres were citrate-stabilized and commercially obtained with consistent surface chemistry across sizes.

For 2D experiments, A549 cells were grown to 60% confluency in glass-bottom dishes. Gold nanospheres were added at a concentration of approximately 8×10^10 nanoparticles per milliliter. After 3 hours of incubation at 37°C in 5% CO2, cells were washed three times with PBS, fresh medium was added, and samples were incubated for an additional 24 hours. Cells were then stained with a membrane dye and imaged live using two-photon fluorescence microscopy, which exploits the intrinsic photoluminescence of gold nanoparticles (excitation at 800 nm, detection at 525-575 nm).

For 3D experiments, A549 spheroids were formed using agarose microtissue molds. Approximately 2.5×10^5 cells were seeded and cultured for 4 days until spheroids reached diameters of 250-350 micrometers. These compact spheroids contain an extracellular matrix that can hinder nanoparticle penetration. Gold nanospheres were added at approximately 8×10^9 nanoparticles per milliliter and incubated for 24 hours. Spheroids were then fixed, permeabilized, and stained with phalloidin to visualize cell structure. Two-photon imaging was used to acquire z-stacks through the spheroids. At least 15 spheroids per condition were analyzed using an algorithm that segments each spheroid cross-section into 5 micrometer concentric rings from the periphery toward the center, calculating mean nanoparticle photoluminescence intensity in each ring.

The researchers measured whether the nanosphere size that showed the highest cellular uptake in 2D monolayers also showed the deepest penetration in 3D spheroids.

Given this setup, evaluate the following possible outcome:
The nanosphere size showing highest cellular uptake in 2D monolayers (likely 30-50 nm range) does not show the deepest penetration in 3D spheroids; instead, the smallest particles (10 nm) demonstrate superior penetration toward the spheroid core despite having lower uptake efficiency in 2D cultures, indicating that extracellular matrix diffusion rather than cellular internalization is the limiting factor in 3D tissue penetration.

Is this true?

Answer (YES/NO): YES